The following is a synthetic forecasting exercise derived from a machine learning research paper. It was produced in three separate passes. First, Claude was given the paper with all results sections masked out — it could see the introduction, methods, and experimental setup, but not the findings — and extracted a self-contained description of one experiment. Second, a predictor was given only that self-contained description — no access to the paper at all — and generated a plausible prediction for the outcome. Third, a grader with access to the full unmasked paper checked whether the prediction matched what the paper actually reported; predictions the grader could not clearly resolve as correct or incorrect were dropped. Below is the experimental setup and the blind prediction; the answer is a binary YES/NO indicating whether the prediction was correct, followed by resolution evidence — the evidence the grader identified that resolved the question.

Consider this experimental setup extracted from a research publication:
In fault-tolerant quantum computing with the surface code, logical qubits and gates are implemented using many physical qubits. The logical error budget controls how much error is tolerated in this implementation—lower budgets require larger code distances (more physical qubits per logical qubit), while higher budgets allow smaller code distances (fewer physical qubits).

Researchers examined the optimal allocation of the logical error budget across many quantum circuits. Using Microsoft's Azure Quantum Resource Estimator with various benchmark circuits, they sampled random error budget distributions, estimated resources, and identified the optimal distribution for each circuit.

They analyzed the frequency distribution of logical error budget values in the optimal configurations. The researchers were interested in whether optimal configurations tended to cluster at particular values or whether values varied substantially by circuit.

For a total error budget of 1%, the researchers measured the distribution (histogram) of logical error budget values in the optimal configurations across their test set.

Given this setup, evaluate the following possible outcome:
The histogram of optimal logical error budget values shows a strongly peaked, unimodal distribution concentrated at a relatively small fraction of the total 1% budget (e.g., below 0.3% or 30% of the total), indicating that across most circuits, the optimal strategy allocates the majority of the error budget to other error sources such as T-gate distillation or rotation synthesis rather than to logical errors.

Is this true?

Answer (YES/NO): YES